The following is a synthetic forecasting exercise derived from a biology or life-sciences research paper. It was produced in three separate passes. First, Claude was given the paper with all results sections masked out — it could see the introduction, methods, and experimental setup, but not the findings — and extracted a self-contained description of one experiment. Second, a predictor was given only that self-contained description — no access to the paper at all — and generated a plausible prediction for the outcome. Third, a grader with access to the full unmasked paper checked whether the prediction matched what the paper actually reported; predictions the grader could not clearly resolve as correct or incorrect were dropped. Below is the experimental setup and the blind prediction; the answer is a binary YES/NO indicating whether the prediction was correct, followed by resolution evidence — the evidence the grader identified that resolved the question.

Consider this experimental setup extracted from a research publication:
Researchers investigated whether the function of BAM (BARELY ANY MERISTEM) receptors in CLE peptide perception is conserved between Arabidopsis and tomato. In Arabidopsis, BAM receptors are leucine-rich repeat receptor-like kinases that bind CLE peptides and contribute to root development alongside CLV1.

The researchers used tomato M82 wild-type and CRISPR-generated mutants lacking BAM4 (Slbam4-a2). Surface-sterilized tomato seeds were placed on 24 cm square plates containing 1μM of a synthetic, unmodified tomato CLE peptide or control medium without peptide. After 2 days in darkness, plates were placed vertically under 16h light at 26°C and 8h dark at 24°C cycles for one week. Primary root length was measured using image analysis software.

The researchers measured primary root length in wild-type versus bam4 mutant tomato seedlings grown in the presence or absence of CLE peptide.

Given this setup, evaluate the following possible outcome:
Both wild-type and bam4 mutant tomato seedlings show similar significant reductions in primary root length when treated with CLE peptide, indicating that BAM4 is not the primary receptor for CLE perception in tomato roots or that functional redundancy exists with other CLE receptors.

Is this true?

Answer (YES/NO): YES